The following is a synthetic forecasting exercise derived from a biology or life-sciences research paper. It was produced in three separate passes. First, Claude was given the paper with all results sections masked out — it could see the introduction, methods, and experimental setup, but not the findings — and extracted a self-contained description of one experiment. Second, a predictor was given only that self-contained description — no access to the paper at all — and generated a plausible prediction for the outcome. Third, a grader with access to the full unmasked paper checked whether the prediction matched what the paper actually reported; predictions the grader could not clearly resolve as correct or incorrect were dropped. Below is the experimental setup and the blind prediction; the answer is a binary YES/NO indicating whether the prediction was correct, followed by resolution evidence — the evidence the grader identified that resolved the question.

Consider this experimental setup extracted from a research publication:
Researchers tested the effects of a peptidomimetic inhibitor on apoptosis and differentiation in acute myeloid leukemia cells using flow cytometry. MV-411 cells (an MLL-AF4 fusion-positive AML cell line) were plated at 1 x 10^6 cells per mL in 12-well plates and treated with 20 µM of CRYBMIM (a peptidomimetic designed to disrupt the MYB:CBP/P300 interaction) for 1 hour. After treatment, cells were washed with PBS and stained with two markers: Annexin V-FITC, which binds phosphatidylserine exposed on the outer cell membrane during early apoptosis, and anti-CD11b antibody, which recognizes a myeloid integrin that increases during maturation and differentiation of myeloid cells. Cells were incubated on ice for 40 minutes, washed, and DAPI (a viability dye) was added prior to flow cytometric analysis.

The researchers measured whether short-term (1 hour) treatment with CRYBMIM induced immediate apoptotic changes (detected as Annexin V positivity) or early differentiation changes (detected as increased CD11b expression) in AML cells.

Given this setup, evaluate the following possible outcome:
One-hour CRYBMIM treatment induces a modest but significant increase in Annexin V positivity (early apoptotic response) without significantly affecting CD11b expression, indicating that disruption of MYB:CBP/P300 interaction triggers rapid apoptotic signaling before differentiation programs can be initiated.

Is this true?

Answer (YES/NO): NO